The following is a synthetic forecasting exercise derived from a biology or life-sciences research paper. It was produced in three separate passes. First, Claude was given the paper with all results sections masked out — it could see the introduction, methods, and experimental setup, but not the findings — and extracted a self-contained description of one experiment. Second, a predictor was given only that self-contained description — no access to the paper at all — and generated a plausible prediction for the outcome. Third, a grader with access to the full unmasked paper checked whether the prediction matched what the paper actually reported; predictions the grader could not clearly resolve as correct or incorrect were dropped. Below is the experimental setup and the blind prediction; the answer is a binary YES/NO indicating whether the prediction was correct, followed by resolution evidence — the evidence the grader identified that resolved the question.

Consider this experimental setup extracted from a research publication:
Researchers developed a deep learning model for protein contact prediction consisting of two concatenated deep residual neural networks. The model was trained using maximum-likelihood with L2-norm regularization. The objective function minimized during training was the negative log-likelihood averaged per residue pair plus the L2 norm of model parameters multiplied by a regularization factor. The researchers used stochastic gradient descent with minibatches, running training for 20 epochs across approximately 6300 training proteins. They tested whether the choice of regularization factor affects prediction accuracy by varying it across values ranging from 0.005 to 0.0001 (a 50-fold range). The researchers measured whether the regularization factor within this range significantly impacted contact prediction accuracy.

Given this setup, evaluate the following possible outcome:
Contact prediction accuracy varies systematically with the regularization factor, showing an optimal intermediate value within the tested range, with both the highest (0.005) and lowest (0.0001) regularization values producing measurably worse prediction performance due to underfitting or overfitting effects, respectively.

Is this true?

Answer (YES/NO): NO